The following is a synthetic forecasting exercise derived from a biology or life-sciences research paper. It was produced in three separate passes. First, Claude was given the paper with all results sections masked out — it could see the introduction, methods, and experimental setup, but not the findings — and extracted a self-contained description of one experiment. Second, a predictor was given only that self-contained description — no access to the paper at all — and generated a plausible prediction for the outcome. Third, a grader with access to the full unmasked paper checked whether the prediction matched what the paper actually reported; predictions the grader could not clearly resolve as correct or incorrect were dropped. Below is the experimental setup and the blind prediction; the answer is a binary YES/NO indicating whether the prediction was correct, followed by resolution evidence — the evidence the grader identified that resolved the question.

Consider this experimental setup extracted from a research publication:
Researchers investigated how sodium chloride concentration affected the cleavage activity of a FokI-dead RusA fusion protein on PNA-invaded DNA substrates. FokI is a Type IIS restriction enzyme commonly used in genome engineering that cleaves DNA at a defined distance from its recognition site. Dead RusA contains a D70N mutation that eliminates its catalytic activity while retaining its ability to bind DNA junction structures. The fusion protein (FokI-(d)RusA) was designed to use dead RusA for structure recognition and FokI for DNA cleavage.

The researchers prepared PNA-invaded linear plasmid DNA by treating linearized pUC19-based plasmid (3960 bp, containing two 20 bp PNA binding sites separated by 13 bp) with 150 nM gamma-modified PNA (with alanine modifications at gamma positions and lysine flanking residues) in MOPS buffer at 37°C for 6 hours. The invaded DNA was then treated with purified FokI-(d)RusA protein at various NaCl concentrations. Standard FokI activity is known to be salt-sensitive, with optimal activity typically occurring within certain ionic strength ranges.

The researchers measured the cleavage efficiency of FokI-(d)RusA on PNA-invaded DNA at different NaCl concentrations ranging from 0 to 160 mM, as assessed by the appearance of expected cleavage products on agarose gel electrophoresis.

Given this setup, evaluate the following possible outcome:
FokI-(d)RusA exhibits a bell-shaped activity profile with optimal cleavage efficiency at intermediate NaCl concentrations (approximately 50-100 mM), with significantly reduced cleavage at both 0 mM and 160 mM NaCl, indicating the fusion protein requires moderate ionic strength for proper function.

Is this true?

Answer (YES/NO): NO